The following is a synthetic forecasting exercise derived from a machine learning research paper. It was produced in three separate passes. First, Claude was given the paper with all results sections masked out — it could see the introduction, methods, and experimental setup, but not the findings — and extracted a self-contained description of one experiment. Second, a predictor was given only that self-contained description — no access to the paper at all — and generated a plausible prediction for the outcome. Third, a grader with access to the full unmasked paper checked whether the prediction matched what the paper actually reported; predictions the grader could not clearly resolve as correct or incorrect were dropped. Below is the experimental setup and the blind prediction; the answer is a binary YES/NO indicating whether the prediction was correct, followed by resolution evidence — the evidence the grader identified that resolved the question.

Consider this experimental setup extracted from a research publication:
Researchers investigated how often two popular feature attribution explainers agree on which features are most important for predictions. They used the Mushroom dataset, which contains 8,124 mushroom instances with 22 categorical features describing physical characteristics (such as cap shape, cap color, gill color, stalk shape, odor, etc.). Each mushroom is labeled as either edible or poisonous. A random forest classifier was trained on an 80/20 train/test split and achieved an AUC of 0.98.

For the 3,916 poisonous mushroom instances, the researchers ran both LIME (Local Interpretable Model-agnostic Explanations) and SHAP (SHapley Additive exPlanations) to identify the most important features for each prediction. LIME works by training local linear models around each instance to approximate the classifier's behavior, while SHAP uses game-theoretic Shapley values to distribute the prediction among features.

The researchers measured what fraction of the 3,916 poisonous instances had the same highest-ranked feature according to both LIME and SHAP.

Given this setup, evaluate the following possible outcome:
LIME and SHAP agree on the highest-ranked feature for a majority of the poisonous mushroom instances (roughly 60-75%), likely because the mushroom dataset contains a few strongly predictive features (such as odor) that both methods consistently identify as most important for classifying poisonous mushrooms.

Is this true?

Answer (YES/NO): YES